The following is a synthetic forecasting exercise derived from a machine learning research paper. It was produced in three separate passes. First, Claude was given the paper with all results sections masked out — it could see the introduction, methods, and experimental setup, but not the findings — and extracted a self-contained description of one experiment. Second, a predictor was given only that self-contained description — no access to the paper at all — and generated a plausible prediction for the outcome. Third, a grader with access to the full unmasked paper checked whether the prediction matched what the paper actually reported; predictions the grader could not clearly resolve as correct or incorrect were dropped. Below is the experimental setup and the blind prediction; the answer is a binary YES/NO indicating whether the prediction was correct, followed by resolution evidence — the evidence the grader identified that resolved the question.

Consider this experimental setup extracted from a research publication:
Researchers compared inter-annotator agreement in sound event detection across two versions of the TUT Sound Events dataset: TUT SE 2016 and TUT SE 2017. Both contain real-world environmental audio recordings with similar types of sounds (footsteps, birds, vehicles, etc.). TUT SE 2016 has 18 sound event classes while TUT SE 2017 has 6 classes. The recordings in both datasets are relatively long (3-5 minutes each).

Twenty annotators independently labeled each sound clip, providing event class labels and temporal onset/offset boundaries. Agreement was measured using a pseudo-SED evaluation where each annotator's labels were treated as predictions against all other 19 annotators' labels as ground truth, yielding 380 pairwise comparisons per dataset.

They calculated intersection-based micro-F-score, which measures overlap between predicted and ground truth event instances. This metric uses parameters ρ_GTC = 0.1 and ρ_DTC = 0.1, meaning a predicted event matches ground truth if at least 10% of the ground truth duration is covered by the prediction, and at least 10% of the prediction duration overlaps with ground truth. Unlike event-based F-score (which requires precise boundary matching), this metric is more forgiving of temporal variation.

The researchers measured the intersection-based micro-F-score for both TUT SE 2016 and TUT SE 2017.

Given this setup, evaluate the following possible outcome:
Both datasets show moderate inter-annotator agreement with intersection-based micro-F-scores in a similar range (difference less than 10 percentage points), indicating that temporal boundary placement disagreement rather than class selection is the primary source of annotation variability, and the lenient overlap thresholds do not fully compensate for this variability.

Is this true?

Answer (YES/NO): NO